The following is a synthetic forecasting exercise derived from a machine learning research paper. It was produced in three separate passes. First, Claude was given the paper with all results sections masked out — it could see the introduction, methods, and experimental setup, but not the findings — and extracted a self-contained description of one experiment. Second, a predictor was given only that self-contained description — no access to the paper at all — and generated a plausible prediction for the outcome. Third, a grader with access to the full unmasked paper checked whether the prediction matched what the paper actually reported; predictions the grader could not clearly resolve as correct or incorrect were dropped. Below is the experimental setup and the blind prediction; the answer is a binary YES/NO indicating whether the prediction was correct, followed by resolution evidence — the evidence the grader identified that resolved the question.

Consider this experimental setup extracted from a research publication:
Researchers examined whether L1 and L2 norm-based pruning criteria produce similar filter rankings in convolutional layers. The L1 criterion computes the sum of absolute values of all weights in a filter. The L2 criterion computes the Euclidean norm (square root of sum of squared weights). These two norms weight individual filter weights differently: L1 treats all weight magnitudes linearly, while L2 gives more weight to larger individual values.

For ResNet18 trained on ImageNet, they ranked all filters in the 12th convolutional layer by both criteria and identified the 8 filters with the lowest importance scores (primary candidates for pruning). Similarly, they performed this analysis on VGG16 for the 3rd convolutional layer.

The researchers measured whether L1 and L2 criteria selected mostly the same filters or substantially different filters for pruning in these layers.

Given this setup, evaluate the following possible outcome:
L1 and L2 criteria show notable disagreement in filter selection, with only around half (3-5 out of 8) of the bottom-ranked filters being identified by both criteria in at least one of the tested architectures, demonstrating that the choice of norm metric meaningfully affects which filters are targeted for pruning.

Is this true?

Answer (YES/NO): NO